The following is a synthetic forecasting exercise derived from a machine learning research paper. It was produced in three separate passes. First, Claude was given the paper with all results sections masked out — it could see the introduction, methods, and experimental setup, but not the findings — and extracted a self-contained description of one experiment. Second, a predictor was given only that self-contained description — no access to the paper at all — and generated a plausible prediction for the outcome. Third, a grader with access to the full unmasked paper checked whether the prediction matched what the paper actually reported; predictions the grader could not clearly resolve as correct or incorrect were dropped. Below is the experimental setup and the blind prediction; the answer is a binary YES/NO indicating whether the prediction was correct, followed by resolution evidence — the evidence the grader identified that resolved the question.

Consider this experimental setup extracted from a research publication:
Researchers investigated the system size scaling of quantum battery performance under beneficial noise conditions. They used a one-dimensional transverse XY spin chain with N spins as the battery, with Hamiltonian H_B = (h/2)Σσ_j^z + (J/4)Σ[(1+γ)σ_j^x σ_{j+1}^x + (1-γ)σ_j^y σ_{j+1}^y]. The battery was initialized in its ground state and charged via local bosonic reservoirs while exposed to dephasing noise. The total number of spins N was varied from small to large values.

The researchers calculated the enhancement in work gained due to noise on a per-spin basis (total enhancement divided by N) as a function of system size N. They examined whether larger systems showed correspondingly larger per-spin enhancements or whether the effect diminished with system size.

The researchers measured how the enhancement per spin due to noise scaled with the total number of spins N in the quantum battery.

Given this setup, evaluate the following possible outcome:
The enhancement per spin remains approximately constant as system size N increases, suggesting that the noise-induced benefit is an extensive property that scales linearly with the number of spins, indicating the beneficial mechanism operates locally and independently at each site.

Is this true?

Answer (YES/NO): YES